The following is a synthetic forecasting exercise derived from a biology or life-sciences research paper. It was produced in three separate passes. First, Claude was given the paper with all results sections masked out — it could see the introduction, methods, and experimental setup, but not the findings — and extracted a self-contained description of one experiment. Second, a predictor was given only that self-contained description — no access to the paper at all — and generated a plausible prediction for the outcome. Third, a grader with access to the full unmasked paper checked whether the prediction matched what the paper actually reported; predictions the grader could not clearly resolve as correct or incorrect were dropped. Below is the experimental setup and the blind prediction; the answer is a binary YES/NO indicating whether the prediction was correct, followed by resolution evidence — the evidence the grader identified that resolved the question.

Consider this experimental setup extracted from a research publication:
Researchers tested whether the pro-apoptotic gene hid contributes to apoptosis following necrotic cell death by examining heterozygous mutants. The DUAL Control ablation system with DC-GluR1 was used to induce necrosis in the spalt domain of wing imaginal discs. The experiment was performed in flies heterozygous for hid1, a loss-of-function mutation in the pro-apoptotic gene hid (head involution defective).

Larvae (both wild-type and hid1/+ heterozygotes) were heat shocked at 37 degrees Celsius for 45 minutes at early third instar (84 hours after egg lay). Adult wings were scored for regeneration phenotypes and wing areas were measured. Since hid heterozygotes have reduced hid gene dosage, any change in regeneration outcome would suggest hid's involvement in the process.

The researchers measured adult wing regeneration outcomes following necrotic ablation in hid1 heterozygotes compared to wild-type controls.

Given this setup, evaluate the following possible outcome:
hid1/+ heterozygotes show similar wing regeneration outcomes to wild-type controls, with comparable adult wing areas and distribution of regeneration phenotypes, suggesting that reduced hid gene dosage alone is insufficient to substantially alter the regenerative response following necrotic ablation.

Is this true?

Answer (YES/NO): YES